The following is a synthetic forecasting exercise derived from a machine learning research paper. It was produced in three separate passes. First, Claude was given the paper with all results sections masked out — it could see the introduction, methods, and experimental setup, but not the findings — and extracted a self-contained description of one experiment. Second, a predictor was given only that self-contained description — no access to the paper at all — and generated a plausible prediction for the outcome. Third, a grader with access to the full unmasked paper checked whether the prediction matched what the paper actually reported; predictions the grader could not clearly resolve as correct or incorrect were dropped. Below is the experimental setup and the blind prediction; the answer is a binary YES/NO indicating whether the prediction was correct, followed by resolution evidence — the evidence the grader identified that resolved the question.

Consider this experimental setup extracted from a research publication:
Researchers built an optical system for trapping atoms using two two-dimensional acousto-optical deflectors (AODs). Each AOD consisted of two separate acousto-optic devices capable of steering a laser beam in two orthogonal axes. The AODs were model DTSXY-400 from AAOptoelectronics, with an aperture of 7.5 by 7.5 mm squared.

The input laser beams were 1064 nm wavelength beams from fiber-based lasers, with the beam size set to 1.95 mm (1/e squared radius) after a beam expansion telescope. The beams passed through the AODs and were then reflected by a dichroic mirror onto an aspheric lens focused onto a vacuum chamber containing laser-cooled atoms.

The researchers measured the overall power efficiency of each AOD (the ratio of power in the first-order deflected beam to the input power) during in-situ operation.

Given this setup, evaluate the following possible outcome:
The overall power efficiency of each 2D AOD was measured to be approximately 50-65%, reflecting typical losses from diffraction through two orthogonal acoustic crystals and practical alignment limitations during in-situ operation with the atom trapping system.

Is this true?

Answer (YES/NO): NO